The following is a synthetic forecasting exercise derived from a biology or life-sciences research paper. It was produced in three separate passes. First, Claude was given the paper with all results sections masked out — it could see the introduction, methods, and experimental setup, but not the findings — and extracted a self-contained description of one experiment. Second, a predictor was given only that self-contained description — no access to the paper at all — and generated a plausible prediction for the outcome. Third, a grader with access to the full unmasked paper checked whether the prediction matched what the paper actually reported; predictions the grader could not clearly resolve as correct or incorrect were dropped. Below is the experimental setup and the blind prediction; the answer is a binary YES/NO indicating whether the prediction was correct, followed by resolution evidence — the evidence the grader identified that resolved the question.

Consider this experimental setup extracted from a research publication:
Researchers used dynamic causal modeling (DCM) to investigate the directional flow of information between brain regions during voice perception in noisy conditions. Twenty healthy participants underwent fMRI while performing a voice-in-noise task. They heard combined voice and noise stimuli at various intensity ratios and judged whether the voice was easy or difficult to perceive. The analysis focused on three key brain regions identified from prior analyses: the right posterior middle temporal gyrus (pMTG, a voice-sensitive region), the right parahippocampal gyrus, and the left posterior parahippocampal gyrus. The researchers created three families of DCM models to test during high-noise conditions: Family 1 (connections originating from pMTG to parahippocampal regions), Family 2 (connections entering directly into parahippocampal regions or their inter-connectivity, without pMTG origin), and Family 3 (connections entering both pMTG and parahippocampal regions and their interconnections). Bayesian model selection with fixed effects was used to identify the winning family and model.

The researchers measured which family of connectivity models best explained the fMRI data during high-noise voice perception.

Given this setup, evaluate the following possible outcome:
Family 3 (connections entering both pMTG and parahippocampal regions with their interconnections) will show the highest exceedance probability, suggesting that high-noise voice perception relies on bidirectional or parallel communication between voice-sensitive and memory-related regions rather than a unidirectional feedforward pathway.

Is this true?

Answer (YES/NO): YES